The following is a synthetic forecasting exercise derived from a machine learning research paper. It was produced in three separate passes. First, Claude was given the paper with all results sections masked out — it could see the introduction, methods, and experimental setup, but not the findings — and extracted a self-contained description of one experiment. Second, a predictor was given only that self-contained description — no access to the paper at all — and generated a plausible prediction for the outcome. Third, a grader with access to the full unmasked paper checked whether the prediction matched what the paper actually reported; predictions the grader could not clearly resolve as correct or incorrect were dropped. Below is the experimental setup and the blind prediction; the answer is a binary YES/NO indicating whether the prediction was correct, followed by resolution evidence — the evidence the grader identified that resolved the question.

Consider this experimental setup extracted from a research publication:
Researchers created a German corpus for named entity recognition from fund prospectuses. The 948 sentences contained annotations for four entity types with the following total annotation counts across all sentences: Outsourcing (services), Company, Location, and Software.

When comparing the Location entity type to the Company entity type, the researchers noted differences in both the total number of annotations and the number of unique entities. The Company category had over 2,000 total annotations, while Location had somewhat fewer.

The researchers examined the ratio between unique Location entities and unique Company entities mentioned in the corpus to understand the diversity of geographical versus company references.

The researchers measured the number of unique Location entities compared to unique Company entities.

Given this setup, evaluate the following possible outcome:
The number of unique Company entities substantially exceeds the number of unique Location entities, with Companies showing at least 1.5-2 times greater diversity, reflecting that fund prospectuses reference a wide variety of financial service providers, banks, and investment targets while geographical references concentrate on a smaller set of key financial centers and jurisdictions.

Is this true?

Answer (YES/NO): YES